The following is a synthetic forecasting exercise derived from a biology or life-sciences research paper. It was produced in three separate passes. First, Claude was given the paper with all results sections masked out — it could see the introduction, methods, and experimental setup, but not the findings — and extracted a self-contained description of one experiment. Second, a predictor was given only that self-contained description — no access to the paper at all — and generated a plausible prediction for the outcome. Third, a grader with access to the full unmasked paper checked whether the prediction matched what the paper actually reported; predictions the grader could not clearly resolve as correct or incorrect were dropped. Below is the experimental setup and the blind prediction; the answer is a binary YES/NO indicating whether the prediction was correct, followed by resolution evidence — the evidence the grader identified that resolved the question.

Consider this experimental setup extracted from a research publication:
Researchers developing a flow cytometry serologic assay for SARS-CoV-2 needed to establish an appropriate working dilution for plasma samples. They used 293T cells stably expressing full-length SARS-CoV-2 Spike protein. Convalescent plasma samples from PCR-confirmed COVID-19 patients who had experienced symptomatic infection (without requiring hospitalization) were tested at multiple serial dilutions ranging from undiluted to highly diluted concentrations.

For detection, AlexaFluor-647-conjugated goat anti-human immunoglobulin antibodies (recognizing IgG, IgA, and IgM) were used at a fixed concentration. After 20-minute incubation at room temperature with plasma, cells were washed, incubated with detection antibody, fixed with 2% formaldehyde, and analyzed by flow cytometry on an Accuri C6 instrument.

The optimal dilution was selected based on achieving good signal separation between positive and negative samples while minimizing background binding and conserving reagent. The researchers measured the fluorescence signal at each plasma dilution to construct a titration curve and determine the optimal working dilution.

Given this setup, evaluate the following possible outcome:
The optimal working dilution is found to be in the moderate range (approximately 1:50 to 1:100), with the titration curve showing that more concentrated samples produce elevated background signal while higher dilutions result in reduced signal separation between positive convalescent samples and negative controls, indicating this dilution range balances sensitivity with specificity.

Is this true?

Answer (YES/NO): NO